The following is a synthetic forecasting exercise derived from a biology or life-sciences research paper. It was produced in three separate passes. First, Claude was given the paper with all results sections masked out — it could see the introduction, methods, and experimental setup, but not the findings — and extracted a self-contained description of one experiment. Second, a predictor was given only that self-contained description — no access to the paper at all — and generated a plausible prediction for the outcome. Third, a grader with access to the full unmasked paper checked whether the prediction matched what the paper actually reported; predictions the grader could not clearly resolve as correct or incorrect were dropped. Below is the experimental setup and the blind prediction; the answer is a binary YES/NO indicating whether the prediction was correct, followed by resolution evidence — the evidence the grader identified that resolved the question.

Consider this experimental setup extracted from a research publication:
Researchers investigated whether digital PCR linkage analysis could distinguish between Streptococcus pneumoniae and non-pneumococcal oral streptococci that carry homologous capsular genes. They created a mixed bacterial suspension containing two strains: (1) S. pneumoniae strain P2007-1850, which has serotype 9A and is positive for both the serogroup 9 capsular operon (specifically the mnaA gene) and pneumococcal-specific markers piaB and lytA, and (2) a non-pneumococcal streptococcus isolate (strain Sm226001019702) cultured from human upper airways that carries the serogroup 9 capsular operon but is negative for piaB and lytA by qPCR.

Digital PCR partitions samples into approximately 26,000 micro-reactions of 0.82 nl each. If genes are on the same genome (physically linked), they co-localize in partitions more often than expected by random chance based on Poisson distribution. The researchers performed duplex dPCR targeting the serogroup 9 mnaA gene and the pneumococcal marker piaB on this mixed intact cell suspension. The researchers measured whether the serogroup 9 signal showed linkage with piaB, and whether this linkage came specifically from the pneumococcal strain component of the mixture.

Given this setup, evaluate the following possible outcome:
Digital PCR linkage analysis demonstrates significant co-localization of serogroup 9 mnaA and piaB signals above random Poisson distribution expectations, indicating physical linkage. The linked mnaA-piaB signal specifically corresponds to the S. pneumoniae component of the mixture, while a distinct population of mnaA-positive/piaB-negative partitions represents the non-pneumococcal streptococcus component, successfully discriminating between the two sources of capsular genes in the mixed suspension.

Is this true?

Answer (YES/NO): YES